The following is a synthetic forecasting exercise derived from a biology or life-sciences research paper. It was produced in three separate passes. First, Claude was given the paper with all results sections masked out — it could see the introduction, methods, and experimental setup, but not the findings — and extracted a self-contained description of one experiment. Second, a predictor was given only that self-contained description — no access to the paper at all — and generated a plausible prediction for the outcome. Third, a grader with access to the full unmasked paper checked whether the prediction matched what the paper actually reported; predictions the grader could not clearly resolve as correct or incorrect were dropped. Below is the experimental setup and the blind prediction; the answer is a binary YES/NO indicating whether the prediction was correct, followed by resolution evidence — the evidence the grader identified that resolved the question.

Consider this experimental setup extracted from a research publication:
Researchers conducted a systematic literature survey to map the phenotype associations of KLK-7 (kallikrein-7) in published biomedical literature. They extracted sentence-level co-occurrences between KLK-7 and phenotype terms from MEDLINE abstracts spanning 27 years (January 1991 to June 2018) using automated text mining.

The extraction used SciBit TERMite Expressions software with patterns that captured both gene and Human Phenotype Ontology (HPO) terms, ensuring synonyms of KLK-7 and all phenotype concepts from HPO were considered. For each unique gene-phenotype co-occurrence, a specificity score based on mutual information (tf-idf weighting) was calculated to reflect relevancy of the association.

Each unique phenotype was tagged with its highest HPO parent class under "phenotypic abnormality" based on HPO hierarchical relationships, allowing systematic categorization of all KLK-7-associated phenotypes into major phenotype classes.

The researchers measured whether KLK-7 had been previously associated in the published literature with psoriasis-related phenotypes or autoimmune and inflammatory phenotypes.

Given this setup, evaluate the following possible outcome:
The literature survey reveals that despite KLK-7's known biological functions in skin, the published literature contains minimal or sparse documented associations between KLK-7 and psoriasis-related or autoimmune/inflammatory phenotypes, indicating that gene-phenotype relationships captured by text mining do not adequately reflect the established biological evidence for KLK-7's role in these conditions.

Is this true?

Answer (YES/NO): NO